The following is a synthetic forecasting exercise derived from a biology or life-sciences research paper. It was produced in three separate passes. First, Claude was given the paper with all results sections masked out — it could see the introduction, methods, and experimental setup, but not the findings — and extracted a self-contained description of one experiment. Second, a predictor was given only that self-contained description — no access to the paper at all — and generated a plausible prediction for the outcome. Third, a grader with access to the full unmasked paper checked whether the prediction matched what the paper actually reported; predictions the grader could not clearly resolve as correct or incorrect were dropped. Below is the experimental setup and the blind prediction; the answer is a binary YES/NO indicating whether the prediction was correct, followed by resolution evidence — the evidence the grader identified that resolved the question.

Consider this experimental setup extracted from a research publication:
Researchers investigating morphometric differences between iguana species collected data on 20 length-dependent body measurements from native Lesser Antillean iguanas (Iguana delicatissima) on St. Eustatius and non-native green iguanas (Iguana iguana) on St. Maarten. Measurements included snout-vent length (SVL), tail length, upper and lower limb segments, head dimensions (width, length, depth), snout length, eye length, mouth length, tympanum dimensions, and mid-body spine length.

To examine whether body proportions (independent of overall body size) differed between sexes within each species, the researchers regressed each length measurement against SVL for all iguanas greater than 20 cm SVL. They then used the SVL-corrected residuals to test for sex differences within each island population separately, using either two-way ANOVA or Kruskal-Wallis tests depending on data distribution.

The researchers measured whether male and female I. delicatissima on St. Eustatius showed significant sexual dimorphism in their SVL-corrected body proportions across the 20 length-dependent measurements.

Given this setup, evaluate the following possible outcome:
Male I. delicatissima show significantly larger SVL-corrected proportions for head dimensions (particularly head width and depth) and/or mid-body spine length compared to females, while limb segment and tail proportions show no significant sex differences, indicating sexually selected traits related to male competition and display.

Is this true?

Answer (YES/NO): NO